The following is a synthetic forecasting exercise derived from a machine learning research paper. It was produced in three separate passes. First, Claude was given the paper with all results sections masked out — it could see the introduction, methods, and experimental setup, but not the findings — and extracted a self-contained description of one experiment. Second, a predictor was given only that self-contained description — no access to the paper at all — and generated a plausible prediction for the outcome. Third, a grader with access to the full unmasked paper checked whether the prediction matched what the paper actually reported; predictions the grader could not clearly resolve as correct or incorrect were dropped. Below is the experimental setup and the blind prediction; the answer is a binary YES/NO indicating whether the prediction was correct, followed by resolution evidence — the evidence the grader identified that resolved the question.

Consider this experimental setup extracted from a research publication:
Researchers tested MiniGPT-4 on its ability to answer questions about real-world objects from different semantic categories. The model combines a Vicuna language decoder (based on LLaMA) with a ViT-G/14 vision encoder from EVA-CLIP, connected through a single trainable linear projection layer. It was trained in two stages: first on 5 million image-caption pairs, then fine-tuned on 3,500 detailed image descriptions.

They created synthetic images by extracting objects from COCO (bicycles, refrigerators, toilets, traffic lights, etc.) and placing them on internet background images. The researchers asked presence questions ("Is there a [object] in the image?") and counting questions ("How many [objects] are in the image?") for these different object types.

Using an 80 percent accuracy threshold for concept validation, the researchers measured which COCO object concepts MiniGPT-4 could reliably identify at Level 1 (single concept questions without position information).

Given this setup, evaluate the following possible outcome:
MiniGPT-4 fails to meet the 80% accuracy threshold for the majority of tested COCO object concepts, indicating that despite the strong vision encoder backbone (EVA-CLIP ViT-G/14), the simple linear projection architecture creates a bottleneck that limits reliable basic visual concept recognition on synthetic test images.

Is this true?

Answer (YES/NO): YES